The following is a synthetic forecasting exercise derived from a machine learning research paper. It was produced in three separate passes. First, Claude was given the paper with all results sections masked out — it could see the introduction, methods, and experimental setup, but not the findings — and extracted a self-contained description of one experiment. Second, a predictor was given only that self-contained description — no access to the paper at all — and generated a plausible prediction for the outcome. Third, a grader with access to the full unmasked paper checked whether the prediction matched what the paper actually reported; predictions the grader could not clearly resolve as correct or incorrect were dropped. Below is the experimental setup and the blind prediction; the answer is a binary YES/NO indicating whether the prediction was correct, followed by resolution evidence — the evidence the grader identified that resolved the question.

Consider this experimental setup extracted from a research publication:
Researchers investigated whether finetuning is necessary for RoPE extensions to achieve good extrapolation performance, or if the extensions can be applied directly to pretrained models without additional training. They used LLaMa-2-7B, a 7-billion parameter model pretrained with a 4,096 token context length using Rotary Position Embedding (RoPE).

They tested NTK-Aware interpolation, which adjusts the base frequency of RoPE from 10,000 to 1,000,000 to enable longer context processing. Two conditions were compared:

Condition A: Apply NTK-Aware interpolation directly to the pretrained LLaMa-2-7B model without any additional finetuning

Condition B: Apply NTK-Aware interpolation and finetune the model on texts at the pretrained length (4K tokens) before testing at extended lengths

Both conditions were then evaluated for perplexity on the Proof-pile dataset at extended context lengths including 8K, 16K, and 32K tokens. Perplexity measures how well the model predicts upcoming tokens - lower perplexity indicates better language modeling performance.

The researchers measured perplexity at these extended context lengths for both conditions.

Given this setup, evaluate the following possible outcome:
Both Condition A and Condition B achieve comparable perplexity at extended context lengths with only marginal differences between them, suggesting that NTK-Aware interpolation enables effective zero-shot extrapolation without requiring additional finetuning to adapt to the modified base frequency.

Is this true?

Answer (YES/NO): NO